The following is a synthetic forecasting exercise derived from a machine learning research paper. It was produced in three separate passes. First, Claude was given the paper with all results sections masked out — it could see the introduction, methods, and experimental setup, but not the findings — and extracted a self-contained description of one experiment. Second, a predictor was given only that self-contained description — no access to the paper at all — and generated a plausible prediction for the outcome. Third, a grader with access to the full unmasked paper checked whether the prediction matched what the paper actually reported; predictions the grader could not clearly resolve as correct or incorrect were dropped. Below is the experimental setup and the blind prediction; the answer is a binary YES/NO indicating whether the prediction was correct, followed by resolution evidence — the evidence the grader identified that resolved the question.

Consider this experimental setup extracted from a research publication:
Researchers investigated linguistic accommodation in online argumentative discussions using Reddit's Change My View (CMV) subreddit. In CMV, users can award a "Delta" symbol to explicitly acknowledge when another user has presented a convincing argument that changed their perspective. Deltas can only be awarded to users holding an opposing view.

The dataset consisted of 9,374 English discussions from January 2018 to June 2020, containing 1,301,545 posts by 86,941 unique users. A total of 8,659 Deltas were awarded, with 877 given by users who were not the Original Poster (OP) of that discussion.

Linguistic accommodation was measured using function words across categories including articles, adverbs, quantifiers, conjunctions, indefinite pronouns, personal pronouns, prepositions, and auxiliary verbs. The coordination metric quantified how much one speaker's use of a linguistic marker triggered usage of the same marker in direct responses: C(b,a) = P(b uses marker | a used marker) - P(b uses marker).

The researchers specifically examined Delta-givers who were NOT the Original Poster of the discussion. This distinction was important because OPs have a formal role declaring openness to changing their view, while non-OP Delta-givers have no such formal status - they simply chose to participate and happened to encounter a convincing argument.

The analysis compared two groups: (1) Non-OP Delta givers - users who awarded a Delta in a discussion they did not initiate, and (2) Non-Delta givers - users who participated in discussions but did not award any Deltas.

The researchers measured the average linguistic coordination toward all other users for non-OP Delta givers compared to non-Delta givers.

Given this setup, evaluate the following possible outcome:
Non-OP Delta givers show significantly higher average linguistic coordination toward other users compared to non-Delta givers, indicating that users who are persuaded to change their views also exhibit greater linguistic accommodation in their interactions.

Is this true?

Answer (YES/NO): YES